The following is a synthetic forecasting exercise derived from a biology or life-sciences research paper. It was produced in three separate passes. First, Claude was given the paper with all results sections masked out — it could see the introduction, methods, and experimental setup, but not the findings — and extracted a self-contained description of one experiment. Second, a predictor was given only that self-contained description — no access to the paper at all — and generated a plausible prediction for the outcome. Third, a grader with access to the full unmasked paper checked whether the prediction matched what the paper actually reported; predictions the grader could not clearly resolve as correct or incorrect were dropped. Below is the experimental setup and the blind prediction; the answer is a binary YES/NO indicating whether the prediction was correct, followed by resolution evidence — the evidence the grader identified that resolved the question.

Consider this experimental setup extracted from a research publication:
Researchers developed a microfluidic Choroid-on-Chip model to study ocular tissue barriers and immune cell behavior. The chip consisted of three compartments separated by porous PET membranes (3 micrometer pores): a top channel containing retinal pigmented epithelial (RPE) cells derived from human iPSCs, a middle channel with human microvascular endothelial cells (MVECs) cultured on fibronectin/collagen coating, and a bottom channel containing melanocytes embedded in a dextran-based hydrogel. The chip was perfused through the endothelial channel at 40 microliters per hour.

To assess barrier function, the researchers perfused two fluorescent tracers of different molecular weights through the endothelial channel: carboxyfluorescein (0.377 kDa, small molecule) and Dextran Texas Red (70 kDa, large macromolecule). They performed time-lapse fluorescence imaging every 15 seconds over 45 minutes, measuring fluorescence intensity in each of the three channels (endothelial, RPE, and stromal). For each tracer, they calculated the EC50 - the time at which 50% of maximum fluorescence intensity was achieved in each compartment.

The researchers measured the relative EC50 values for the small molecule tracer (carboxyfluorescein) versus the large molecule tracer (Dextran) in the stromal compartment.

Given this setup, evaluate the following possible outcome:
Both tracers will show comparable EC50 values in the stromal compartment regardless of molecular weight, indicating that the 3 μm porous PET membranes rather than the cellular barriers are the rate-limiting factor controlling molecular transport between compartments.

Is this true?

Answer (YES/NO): NO